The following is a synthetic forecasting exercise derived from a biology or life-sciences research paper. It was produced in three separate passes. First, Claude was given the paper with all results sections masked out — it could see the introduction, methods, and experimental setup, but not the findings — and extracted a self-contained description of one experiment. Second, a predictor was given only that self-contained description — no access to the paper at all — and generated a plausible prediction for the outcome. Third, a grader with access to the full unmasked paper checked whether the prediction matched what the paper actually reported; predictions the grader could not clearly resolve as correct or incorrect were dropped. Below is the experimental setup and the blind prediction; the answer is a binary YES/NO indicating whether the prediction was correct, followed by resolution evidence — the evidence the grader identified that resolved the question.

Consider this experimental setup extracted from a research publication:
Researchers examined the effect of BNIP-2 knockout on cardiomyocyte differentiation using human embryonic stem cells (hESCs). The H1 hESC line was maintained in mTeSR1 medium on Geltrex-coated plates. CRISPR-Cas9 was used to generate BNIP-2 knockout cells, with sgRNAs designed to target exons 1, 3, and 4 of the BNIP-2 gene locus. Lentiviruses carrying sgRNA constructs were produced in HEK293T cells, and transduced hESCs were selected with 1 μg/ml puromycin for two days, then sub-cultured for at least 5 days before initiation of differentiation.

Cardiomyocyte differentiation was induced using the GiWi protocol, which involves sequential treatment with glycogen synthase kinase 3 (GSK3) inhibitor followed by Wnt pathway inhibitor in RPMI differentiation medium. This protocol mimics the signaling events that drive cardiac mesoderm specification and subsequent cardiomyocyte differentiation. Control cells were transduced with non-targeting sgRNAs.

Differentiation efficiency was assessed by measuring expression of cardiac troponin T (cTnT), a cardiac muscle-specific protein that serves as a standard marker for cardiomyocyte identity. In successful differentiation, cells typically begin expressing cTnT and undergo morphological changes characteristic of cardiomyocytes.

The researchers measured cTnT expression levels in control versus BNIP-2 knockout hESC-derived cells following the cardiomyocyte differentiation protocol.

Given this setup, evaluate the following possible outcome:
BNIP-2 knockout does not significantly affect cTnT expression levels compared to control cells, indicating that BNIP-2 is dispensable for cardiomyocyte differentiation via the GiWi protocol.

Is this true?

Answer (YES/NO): NO